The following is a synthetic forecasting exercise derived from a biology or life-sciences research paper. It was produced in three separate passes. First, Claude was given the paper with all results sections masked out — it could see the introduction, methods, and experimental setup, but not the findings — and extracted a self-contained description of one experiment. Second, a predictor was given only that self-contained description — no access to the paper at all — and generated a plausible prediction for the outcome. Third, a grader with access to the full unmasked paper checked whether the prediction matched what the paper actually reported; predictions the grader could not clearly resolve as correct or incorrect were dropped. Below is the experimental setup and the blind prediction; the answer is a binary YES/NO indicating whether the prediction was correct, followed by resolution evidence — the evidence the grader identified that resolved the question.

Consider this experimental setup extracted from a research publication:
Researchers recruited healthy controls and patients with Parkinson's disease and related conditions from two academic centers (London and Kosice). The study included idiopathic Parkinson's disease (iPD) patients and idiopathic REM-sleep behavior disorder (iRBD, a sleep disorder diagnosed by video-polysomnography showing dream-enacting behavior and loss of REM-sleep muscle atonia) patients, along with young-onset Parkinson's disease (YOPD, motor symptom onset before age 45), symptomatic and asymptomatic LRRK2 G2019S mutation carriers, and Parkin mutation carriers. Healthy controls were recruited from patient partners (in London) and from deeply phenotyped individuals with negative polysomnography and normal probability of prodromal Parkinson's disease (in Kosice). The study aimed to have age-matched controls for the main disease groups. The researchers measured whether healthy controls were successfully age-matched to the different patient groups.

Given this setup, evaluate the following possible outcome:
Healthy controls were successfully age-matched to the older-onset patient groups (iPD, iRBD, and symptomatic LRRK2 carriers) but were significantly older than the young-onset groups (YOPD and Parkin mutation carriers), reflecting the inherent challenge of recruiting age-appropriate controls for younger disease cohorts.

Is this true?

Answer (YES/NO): NO